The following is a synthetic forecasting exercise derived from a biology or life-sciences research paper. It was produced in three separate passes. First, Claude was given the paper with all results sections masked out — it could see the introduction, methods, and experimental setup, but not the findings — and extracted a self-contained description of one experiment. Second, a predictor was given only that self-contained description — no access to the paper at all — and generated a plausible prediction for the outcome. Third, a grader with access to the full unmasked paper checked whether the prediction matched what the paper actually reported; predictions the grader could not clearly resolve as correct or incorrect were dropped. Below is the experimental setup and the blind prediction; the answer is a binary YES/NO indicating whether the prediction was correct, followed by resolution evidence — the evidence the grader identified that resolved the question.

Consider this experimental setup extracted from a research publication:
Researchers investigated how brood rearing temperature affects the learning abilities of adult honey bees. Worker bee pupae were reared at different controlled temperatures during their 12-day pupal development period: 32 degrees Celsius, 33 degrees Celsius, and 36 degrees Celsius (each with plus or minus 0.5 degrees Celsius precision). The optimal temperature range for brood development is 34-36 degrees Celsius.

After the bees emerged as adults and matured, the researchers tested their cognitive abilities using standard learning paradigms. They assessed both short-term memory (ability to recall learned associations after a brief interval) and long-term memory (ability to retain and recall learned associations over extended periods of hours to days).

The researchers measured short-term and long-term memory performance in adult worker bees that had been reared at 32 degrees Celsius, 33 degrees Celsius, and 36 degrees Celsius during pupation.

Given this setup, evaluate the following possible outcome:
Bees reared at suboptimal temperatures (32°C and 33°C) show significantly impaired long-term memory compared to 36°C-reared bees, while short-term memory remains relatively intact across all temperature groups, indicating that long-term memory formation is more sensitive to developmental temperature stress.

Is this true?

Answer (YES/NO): NO